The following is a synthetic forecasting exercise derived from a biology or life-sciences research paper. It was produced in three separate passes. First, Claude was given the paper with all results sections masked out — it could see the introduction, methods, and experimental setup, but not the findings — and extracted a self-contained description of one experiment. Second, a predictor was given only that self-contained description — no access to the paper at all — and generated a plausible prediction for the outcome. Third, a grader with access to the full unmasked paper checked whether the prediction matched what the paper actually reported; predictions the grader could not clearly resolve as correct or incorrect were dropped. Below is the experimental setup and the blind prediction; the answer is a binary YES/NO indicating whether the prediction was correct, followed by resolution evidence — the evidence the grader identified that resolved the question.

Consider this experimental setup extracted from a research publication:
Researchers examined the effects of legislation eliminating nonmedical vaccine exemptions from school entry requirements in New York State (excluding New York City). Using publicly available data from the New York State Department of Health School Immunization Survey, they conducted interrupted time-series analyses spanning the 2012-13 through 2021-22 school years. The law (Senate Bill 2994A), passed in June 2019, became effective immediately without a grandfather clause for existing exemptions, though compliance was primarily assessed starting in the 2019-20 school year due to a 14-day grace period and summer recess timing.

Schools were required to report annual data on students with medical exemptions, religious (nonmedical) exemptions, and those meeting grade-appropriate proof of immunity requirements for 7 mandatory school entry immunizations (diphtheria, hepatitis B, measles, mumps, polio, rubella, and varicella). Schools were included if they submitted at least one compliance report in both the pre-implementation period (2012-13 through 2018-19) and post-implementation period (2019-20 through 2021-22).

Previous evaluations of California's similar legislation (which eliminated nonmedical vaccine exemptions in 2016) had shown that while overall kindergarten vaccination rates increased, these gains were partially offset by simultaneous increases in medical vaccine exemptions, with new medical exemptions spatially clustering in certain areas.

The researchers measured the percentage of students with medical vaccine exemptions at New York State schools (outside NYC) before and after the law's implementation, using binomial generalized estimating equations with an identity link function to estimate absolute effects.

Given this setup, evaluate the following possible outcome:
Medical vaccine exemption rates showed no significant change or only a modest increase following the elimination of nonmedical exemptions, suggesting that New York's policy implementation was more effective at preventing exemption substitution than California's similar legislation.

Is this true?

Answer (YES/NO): NO